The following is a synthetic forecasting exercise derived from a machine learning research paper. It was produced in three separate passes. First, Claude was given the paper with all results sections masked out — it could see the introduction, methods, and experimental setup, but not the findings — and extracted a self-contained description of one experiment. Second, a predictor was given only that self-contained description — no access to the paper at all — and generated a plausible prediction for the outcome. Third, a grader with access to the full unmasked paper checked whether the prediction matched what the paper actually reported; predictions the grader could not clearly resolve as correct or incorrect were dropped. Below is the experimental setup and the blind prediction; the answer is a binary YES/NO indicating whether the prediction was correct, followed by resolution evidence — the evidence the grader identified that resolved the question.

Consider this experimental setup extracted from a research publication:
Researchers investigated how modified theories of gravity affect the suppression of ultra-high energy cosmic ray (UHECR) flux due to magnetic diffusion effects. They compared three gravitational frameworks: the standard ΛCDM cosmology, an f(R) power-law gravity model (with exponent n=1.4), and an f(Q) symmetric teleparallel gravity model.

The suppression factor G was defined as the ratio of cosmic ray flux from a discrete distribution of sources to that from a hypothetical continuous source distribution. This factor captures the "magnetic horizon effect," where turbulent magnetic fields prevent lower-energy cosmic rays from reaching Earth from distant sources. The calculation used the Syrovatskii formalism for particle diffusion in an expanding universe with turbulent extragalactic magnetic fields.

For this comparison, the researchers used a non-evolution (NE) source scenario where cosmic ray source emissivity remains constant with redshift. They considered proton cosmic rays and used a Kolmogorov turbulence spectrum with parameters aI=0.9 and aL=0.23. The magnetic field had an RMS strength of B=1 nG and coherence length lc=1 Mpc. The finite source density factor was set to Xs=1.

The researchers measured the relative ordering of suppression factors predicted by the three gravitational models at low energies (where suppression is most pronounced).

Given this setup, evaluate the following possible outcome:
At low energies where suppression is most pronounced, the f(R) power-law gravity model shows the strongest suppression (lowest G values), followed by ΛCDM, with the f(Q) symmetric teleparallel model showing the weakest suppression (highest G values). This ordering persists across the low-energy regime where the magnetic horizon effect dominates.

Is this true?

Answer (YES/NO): NO